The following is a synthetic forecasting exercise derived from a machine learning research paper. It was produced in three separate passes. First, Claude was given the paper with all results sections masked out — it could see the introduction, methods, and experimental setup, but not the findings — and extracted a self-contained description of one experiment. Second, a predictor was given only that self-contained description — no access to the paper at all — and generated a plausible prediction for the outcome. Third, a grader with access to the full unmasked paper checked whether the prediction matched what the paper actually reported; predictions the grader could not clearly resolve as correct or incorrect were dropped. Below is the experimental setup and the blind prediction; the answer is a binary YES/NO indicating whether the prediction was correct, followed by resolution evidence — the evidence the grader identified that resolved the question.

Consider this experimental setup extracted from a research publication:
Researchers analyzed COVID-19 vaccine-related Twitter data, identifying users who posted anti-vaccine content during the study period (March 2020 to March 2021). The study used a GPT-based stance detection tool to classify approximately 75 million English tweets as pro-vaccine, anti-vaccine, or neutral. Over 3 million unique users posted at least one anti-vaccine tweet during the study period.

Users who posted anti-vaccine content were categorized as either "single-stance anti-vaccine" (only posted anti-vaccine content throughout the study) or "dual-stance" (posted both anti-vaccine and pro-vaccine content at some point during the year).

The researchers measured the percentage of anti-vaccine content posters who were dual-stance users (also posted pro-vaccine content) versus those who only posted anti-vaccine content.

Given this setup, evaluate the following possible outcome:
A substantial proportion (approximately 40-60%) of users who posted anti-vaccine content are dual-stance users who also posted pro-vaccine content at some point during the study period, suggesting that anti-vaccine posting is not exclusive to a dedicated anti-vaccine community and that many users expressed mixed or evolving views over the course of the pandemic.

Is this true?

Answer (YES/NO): NO